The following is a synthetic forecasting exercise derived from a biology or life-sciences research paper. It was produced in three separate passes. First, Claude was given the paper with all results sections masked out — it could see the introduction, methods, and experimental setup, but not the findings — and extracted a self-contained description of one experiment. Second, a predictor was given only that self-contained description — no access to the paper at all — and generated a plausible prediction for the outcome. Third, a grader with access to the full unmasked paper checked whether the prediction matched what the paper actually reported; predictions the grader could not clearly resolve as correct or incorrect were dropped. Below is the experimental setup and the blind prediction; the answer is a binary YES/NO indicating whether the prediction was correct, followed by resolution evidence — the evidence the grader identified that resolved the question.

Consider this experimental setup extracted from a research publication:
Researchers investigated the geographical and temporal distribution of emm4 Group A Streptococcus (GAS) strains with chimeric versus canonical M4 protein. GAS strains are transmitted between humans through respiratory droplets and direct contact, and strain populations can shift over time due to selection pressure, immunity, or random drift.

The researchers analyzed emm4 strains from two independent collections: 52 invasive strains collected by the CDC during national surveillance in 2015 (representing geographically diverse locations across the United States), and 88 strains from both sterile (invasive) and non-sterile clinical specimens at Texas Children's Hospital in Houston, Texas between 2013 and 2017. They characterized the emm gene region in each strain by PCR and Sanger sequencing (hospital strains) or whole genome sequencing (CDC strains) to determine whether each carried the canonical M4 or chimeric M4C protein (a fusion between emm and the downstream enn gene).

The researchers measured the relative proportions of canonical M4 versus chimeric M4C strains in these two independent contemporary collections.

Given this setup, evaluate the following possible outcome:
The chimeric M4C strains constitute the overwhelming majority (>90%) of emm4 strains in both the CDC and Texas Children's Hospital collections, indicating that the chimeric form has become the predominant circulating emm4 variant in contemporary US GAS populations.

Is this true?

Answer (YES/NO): NO